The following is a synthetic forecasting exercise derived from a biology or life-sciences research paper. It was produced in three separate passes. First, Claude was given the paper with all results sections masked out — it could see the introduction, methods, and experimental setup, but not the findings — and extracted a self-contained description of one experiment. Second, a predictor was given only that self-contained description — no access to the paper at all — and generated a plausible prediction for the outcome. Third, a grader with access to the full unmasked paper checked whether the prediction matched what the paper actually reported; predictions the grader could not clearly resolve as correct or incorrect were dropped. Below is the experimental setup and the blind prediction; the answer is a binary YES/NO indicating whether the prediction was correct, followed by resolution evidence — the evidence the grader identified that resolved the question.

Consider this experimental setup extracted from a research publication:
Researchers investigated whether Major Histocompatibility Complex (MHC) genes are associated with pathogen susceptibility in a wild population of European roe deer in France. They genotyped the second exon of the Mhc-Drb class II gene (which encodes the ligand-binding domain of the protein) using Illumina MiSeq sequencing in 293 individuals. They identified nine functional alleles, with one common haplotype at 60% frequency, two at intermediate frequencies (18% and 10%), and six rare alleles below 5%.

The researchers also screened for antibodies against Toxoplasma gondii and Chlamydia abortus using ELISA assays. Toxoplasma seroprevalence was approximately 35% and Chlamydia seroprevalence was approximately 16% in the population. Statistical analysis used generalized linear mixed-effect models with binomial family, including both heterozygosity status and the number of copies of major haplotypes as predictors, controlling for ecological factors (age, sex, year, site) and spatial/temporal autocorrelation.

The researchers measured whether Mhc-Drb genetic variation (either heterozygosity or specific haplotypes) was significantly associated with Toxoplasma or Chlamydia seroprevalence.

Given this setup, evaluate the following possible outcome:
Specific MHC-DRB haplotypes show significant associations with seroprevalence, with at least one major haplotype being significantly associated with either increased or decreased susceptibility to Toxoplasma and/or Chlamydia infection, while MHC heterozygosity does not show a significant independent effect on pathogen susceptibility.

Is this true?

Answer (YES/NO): NO